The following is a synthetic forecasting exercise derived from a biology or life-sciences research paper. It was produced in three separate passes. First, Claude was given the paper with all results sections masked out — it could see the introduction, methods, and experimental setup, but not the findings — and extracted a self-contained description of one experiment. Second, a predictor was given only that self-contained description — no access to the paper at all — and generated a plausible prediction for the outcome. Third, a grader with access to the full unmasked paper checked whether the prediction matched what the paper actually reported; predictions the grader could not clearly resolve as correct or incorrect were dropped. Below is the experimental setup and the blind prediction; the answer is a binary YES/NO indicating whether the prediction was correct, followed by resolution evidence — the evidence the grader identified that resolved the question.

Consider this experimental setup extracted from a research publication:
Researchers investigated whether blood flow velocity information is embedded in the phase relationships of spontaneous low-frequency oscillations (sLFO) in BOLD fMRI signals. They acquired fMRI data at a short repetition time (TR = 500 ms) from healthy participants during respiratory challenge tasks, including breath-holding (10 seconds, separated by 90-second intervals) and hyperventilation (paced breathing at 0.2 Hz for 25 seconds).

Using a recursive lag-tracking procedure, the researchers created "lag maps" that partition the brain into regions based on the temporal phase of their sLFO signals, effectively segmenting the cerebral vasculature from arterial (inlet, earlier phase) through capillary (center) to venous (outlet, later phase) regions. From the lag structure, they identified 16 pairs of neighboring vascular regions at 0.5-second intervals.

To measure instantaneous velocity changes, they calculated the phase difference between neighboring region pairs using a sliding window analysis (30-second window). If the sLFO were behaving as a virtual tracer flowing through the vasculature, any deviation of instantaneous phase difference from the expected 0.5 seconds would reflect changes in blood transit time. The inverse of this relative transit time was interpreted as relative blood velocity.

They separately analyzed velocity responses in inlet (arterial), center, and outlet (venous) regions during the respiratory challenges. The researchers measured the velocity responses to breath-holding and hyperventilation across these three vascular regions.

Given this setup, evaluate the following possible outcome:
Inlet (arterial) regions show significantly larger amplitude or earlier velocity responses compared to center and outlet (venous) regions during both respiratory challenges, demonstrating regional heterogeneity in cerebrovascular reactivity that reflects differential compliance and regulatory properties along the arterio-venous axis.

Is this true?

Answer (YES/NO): YES